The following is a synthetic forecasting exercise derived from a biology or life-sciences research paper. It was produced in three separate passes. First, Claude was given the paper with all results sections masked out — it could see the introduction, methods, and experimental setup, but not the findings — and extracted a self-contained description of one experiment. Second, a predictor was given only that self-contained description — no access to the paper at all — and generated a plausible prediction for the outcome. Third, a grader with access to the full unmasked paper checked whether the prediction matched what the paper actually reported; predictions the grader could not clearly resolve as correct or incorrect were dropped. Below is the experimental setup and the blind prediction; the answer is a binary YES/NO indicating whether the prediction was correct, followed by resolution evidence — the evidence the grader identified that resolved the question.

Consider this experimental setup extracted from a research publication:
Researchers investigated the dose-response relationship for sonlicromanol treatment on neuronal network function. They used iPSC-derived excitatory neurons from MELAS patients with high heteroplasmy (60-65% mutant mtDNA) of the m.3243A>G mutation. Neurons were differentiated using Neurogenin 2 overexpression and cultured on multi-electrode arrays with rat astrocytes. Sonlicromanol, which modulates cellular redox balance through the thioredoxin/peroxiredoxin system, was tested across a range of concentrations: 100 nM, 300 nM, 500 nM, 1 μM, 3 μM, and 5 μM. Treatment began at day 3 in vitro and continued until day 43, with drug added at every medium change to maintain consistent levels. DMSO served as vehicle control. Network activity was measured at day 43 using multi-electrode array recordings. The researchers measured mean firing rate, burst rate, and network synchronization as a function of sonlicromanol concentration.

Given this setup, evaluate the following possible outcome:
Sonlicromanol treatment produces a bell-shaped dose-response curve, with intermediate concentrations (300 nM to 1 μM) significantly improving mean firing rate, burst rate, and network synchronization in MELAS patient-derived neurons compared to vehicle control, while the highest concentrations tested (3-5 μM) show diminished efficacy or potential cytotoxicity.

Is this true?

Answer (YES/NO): NO